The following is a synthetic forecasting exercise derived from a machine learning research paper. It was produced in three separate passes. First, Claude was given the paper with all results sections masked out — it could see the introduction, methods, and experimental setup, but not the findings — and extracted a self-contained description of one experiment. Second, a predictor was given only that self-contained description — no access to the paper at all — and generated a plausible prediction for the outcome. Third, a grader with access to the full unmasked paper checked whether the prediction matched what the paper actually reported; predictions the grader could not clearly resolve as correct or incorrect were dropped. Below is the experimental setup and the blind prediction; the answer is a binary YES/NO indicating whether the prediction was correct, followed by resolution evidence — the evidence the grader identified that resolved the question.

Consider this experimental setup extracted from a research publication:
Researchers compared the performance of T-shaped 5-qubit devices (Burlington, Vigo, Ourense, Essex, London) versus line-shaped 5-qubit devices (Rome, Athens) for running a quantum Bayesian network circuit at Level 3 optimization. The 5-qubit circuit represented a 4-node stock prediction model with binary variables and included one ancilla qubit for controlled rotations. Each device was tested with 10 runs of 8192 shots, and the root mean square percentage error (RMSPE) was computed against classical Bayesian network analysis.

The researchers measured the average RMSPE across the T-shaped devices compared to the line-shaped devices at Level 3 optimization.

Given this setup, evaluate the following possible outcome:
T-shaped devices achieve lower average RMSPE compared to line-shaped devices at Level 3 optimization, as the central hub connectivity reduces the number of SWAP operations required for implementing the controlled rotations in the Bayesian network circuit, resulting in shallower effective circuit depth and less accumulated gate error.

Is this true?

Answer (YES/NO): NO